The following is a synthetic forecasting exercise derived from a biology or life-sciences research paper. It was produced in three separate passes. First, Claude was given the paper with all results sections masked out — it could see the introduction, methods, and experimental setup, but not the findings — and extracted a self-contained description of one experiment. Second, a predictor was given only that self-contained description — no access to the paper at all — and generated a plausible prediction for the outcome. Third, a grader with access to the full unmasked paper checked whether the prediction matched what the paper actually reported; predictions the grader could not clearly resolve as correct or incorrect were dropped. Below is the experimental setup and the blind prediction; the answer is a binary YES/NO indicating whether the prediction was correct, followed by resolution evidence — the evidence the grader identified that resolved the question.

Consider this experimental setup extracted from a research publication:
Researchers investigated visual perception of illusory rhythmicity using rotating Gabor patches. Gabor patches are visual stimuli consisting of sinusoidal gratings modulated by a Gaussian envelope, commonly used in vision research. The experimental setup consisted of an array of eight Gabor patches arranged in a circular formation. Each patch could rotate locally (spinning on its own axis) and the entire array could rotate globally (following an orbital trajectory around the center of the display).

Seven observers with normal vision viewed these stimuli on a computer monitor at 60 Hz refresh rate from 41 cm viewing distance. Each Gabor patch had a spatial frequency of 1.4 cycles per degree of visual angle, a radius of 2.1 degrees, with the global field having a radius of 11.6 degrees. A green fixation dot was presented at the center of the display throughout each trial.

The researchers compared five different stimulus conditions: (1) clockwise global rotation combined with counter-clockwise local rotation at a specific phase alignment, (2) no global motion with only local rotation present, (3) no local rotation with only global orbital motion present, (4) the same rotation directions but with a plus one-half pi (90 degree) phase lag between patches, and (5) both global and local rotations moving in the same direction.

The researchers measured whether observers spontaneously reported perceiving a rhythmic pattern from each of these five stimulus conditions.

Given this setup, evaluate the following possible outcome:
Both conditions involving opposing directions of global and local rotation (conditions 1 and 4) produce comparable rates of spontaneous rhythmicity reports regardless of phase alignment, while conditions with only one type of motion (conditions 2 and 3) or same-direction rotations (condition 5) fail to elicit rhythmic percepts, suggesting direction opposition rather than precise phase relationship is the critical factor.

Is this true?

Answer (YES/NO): NO